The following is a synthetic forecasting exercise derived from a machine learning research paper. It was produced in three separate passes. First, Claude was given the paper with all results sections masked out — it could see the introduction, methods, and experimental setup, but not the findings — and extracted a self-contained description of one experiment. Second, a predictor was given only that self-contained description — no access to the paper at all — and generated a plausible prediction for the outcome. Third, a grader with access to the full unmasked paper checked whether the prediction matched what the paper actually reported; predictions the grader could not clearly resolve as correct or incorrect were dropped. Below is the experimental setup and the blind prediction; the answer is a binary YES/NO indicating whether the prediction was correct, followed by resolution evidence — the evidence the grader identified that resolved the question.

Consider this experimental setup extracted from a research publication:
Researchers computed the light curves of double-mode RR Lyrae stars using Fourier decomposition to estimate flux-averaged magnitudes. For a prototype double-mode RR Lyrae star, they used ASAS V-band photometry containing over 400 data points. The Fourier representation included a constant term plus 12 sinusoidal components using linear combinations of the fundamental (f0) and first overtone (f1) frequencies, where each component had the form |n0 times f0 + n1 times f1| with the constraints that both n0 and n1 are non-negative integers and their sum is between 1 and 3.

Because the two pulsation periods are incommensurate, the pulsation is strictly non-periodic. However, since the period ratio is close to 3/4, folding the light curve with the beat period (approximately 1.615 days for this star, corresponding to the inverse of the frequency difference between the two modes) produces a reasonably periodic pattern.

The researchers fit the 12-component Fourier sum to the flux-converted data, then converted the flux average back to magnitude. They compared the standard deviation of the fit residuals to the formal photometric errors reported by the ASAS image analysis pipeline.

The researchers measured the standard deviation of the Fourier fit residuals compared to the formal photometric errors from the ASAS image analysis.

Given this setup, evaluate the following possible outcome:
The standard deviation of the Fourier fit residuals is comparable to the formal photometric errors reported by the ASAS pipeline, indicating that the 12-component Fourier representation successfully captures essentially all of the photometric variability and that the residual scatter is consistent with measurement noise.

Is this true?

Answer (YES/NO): NO